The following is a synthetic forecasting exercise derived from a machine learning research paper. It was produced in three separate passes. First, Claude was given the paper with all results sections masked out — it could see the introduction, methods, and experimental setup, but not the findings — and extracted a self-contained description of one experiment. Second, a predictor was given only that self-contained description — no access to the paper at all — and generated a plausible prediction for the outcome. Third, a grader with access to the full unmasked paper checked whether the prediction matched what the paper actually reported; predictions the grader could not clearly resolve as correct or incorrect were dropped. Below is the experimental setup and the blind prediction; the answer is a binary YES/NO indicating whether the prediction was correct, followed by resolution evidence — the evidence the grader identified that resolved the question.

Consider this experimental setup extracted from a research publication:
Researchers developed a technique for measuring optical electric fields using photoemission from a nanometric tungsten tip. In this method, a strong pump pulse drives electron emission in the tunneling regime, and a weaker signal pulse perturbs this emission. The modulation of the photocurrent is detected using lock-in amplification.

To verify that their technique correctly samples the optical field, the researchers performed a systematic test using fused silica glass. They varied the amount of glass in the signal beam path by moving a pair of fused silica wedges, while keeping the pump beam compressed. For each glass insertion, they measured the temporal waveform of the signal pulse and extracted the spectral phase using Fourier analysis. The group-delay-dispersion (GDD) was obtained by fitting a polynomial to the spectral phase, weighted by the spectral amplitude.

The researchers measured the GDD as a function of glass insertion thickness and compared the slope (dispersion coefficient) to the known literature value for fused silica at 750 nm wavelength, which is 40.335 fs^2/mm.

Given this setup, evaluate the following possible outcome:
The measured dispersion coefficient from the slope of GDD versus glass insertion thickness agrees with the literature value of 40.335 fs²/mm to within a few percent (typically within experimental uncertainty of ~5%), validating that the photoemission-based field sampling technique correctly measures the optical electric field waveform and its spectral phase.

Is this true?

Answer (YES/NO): YES